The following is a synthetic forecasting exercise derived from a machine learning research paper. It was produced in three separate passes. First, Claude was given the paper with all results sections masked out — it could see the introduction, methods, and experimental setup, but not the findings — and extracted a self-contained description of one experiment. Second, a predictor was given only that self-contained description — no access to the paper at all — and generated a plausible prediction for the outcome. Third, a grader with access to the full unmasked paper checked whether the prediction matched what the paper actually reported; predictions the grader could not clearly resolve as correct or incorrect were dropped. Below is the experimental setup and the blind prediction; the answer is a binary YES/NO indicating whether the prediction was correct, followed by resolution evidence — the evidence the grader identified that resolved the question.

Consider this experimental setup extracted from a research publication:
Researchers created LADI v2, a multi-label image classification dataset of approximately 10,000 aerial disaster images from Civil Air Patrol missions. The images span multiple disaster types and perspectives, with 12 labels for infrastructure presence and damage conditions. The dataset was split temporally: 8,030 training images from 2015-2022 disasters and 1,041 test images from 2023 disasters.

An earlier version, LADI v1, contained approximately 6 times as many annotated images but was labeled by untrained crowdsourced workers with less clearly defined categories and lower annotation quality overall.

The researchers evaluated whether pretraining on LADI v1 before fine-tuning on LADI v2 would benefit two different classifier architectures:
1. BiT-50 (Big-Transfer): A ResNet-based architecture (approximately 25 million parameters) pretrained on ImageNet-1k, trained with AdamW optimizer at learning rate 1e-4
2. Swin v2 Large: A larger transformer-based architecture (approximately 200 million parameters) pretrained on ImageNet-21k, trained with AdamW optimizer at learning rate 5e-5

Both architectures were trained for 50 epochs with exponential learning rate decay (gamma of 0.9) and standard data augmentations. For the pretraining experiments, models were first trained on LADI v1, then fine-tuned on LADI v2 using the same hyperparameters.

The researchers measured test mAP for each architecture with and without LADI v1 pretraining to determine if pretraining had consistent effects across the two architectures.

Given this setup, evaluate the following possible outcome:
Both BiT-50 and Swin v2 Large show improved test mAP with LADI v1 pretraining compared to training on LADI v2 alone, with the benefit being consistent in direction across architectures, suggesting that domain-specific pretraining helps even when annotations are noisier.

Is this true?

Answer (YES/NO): NO